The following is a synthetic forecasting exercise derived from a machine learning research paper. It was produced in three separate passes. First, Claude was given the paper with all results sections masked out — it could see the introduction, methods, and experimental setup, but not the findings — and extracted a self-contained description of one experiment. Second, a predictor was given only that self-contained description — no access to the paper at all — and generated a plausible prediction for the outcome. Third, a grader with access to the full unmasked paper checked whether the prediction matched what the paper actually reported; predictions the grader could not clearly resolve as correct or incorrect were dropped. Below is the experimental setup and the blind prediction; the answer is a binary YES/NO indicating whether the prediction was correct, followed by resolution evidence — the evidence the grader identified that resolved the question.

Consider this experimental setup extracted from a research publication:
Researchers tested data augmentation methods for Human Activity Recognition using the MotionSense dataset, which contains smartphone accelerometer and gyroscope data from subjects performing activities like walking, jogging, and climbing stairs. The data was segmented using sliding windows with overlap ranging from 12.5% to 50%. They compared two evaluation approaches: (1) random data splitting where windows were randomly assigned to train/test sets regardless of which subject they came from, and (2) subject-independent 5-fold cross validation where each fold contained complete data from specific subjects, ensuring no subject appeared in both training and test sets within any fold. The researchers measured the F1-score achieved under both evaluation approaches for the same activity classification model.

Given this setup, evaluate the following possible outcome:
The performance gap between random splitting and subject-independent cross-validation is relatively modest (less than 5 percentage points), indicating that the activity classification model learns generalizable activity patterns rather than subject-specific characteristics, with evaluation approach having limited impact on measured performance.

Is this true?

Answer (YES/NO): NO